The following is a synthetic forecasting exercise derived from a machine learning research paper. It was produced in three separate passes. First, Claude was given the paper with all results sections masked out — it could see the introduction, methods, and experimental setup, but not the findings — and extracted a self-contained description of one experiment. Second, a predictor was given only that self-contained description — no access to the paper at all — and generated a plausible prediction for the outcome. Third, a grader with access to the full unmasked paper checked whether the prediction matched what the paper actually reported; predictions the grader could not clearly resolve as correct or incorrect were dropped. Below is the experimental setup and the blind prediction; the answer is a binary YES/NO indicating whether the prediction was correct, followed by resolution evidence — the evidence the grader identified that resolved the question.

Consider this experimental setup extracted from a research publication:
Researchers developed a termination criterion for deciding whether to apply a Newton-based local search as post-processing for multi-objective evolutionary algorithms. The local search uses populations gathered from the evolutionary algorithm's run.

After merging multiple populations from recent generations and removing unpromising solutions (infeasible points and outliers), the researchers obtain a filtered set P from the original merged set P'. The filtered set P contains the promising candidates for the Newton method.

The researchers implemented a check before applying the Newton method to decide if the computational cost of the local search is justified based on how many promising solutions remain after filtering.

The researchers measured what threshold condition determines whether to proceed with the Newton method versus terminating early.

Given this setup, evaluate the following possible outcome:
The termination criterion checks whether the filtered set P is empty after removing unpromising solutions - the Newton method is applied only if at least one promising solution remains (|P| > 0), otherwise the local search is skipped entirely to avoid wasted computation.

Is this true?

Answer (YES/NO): NO